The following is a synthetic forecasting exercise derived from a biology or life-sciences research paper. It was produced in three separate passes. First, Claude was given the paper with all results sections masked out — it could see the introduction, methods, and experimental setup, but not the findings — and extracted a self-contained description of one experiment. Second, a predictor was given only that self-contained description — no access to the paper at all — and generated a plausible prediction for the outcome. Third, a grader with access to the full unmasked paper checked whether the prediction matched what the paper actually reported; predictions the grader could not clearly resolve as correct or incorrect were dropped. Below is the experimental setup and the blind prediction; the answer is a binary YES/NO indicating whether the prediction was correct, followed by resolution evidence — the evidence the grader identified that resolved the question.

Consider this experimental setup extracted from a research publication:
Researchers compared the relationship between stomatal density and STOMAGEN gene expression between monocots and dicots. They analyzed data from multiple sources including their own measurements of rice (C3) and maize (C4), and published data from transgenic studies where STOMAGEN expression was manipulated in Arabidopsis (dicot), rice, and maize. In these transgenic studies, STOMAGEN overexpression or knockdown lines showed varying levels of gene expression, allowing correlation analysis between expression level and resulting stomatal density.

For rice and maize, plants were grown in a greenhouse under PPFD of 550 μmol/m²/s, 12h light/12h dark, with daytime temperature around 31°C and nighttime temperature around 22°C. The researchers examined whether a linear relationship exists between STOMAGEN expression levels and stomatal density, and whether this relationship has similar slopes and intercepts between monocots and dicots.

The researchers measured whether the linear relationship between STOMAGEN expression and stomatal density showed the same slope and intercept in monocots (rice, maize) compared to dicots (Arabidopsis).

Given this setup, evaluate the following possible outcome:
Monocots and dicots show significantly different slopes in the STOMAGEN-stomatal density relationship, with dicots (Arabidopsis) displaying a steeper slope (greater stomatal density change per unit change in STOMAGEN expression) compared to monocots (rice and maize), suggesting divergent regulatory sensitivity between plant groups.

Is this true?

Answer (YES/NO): NO